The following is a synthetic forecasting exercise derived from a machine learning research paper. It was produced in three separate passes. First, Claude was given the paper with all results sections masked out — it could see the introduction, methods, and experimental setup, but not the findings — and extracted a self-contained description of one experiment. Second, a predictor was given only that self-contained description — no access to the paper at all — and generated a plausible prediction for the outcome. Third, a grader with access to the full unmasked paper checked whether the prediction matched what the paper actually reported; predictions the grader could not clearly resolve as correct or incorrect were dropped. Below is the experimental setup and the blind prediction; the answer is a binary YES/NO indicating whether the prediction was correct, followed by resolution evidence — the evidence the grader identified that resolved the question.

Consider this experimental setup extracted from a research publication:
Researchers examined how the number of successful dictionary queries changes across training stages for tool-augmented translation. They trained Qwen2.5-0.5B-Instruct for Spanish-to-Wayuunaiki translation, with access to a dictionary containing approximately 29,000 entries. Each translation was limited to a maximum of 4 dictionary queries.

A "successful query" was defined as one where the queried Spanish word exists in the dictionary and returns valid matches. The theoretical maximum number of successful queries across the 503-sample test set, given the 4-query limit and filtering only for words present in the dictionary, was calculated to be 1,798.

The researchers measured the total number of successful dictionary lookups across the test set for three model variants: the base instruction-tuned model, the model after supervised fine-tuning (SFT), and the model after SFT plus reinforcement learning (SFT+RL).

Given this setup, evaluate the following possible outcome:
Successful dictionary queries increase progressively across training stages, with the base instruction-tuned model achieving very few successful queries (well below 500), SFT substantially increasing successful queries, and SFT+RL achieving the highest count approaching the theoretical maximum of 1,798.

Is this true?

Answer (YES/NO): NO